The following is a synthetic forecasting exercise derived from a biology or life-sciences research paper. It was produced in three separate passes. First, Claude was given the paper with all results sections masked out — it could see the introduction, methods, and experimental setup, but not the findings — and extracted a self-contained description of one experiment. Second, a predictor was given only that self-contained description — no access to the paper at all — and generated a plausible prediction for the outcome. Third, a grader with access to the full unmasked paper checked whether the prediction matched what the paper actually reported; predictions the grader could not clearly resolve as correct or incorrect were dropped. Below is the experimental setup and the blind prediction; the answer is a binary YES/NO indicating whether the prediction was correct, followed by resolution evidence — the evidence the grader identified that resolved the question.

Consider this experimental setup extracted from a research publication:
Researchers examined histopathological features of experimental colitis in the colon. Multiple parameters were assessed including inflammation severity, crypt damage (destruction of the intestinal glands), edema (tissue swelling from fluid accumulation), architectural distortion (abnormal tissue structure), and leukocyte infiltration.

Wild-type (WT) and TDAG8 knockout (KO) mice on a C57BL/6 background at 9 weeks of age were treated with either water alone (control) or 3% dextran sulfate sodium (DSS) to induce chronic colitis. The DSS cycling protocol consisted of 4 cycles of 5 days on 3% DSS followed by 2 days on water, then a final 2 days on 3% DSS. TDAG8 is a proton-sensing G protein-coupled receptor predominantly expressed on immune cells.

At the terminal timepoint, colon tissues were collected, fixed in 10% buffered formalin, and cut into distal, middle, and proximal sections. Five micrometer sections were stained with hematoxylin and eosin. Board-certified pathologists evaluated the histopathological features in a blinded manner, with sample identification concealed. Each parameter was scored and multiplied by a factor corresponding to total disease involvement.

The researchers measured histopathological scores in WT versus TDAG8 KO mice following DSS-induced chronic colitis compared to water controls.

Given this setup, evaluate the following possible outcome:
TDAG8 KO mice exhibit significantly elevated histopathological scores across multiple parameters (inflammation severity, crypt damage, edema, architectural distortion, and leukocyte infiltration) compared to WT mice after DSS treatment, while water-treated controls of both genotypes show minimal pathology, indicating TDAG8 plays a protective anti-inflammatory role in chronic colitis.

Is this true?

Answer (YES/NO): YES